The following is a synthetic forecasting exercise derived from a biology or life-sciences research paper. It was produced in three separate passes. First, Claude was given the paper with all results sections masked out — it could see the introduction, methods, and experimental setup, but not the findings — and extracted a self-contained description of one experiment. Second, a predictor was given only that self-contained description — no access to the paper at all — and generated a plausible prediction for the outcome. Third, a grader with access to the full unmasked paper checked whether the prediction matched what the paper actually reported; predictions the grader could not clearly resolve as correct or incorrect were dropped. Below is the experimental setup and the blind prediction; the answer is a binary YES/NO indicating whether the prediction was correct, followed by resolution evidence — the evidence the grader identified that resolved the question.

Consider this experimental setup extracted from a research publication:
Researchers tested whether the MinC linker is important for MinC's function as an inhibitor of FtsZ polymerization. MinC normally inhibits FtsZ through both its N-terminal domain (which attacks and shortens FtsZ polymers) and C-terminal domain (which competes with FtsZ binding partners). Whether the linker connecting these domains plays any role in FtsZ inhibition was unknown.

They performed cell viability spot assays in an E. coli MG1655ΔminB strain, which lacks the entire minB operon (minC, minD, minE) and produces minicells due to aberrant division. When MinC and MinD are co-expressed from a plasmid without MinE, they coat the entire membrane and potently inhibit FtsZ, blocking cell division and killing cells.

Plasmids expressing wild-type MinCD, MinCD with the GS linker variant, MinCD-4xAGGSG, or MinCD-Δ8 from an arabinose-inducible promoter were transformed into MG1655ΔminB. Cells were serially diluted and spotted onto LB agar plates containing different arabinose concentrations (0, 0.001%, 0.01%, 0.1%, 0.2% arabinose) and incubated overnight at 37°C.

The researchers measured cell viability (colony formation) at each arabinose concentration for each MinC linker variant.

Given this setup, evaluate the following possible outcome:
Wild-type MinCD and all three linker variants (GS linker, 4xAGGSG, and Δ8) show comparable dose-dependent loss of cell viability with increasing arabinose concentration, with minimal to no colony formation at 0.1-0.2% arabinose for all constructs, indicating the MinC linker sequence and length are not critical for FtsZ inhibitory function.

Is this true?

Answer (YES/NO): NO